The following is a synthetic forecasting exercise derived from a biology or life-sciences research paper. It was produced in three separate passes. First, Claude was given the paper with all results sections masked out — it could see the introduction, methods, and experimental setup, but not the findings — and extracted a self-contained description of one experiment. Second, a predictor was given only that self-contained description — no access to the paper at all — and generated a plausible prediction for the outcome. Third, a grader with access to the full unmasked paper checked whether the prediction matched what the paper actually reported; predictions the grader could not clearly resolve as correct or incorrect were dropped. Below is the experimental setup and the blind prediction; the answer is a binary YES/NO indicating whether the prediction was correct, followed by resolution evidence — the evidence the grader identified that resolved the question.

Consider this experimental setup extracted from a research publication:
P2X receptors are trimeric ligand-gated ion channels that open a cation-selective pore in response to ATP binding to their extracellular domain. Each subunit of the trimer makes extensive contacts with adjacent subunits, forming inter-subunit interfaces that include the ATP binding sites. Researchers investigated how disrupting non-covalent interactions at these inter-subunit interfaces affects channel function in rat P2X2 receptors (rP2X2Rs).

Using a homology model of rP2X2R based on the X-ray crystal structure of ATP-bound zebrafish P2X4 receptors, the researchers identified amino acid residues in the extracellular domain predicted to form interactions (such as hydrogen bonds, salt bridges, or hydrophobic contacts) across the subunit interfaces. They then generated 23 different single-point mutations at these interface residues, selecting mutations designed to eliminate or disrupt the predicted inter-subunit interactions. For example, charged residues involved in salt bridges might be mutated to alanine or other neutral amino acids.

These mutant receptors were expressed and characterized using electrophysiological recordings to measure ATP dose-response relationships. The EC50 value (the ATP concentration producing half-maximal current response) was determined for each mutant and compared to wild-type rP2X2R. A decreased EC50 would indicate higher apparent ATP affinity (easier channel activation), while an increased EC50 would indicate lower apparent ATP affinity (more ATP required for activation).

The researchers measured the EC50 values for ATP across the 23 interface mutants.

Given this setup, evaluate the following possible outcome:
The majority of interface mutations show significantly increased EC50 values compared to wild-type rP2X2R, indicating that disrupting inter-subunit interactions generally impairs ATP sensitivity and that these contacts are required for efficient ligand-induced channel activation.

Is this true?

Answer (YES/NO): NO